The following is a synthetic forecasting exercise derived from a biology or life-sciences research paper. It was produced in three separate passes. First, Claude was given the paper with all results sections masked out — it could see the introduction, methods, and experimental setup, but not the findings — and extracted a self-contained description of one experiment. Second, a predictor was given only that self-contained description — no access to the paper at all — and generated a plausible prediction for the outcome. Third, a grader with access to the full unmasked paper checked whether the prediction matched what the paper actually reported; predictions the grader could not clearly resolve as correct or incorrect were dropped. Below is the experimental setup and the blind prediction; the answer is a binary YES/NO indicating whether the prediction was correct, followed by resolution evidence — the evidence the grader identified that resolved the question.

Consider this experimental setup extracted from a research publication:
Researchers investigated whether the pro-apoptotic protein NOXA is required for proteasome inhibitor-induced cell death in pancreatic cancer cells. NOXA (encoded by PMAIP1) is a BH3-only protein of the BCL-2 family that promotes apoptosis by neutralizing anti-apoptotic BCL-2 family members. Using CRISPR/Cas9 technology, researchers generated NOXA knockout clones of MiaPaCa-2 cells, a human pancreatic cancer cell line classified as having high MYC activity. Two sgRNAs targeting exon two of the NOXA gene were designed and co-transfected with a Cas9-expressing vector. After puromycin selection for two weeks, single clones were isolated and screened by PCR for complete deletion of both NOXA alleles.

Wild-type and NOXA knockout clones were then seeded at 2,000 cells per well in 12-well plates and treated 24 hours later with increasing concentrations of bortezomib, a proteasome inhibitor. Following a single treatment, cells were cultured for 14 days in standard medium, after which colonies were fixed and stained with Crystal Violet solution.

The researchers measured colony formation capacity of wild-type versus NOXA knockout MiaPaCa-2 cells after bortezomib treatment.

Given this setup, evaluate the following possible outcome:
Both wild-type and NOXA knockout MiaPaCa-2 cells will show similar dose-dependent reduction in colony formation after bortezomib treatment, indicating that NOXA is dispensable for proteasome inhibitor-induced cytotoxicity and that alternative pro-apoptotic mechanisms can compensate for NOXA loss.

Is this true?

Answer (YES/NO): NO